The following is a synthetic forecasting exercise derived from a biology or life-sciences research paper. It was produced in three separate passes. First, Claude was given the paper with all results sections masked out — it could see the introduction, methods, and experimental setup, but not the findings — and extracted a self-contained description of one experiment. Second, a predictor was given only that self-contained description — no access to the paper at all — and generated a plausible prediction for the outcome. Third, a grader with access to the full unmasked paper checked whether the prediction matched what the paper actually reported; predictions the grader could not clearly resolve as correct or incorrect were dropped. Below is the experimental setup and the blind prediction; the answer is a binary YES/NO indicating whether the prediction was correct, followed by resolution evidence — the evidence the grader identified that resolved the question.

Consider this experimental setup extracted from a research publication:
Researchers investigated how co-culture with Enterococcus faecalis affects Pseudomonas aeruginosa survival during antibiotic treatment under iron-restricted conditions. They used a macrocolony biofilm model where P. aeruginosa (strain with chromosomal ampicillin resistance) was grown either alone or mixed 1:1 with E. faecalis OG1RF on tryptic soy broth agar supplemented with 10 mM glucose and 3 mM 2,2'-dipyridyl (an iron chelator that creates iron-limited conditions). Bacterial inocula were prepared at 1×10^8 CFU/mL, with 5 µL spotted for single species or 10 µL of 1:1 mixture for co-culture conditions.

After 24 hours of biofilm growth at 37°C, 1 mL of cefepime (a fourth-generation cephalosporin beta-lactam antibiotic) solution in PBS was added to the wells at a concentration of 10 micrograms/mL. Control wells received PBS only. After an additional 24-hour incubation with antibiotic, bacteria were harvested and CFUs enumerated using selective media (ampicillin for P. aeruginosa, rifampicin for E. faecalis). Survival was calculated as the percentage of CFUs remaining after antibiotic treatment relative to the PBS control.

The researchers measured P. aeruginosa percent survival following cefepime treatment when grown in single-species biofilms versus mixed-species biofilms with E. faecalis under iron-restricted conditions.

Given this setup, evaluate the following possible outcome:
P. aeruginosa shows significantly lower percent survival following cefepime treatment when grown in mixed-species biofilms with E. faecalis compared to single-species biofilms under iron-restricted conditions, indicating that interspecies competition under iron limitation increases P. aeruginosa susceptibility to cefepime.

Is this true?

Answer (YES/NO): NO